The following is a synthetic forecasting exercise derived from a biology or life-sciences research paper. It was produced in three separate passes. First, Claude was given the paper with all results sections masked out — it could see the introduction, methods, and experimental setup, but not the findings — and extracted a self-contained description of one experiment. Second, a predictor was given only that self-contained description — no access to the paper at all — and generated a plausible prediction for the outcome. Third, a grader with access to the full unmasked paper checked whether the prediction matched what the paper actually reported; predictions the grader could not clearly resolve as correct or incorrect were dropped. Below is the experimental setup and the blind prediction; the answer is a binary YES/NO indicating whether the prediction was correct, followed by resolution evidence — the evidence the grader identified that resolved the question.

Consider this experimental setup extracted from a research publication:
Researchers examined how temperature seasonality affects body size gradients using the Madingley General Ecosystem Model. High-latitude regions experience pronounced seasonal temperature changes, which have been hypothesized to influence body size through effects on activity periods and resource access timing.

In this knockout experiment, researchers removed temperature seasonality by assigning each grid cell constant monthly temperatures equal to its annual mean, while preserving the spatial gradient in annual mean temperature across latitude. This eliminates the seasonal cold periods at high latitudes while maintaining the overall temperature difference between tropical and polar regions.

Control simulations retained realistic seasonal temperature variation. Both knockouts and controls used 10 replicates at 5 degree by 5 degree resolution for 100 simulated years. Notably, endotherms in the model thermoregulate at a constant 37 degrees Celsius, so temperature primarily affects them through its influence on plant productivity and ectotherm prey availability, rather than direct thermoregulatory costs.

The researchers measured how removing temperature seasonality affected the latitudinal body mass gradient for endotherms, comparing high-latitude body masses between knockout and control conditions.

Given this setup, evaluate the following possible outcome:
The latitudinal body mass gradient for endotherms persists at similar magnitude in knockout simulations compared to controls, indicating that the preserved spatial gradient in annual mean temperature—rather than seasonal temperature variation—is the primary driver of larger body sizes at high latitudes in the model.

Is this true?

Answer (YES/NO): NO